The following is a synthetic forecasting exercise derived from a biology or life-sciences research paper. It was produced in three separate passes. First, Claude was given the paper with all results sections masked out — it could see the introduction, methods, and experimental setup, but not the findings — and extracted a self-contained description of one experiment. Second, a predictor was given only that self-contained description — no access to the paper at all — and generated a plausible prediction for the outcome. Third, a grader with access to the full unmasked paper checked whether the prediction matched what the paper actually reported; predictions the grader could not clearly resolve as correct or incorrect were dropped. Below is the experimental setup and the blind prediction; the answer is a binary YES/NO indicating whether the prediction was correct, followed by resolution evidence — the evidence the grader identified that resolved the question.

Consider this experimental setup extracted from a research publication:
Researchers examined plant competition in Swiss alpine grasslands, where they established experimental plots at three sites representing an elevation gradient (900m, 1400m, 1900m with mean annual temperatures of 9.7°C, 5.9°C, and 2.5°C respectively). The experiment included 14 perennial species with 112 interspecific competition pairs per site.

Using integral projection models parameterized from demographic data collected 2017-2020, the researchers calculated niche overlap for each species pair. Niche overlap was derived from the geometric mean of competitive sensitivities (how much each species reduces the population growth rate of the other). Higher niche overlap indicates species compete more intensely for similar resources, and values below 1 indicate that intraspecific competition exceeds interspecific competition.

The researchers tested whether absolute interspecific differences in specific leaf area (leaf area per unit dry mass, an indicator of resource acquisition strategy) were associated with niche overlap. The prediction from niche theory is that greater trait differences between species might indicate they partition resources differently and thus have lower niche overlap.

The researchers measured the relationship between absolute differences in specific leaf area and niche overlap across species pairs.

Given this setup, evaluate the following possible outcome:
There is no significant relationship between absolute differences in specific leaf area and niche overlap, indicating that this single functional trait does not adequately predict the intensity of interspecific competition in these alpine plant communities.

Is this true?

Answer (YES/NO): YES